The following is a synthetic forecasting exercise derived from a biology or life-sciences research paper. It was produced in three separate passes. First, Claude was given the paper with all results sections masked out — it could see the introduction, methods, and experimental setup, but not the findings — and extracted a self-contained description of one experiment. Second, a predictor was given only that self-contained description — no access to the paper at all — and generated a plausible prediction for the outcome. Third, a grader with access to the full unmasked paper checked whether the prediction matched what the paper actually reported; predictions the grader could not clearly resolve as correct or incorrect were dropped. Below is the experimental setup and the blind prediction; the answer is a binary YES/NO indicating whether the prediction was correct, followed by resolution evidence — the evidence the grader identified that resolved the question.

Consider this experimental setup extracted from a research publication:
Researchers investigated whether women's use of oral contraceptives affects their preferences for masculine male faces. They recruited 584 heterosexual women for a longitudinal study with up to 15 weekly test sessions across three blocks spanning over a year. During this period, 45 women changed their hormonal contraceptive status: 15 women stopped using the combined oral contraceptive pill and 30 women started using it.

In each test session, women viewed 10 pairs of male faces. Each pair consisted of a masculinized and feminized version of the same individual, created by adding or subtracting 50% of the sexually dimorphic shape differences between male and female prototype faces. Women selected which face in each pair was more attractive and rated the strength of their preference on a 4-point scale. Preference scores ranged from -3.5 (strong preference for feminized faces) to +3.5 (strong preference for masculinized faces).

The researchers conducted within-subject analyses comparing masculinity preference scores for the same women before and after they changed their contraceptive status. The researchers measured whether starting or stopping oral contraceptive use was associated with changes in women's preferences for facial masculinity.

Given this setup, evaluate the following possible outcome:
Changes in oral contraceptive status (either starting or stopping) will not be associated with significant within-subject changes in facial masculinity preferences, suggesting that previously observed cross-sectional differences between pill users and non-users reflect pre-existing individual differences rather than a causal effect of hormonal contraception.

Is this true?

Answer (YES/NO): YES